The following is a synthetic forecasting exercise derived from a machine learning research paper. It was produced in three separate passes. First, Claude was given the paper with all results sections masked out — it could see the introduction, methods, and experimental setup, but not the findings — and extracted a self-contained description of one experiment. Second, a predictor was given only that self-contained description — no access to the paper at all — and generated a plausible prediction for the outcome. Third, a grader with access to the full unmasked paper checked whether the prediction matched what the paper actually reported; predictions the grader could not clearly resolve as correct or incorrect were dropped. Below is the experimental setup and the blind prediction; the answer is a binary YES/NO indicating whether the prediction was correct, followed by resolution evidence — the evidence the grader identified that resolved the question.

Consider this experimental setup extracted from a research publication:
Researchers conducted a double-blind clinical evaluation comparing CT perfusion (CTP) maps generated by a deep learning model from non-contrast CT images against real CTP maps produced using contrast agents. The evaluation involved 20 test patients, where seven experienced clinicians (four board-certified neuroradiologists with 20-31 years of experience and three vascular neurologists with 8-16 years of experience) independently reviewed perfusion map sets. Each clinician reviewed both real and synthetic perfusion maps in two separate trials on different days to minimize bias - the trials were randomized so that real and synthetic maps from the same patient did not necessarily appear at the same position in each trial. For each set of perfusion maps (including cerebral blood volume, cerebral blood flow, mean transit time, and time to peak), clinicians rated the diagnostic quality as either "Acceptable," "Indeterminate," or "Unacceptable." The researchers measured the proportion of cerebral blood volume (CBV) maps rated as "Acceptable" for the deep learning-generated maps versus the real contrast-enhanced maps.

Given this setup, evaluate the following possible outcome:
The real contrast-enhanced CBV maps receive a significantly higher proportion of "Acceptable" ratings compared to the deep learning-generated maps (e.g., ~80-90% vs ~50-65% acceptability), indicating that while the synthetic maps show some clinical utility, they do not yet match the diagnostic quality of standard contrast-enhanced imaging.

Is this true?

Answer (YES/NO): NO